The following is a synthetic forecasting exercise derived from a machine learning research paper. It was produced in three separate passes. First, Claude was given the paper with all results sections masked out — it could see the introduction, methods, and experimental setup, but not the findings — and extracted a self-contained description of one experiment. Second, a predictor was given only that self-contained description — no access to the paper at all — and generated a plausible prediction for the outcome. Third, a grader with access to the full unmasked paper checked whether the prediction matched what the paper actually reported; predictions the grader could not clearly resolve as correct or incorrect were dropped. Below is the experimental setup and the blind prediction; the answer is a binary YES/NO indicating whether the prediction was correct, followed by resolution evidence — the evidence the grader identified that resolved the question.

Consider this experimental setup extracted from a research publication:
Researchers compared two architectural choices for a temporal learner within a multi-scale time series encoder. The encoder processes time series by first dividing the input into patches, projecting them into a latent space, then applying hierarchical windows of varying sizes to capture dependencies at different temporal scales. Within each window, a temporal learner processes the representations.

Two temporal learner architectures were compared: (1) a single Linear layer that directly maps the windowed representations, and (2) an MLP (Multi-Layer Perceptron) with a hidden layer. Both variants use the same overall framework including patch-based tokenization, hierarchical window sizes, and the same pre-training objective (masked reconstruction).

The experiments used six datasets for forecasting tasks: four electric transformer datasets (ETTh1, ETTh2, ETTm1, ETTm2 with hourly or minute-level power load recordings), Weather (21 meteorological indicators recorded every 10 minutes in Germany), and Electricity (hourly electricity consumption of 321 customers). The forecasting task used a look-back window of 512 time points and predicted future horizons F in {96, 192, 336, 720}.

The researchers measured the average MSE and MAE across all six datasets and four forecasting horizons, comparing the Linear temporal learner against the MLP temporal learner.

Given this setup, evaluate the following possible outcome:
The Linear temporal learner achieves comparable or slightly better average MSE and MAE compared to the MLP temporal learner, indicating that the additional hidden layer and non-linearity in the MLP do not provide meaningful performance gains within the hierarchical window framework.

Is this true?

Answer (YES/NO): NO